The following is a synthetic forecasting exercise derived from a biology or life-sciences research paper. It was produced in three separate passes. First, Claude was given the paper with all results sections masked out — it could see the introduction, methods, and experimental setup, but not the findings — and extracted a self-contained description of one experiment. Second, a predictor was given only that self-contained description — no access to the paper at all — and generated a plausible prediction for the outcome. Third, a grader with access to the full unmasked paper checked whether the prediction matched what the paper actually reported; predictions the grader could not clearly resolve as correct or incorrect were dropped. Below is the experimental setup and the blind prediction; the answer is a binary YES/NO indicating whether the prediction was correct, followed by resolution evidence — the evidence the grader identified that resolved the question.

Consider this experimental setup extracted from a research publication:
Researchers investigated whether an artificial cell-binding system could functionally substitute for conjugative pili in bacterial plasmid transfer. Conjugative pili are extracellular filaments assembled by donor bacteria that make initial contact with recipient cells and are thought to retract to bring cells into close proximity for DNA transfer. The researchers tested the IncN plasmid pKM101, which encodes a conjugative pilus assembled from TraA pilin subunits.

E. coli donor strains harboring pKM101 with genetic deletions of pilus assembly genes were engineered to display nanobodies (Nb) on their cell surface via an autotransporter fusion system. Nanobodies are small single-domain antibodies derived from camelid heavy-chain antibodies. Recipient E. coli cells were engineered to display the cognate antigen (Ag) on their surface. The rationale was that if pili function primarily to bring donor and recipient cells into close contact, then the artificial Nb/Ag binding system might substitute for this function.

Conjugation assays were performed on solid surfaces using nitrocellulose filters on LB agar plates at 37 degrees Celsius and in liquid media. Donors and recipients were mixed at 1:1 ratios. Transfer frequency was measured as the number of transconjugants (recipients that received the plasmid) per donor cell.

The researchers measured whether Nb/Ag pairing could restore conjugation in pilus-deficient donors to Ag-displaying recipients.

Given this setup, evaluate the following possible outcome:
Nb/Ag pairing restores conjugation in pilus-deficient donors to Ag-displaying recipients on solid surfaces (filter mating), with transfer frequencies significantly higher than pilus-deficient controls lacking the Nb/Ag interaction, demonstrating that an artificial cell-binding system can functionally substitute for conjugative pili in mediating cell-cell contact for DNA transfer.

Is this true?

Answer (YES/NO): NO